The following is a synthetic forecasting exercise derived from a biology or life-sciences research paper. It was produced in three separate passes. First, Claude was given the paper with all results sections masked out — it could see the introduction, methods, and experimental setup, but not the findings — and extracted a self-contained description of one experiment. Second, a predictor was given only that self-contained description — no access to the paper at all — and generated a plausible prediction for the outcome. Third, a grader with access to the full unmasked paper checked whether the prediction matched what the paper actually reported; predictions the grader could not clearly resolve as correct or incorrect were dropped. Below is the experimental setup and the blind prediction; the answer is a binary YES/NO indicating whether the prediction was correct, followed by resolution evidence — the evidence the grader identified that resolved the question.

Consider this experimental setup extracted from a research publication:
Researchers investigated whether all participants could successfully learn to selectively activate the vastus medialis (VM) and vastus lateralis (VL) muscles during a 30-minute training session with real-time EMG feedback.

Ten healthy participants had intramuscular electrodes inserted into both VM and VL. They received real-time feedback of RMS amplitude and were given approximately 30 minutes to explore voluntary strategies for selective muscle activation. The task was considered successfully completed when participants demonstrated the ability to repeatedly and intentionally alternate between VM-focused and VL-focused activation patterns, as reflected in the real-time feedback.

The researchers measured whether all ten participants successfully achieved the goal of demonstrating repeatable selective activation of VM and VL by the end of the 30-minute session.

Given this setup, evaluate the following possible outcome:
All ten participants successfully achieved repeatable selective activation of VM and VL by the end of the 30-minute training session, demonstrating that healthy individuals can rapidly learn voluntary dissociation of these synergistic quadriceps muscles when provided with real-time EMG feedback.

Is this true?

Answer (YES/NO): NO